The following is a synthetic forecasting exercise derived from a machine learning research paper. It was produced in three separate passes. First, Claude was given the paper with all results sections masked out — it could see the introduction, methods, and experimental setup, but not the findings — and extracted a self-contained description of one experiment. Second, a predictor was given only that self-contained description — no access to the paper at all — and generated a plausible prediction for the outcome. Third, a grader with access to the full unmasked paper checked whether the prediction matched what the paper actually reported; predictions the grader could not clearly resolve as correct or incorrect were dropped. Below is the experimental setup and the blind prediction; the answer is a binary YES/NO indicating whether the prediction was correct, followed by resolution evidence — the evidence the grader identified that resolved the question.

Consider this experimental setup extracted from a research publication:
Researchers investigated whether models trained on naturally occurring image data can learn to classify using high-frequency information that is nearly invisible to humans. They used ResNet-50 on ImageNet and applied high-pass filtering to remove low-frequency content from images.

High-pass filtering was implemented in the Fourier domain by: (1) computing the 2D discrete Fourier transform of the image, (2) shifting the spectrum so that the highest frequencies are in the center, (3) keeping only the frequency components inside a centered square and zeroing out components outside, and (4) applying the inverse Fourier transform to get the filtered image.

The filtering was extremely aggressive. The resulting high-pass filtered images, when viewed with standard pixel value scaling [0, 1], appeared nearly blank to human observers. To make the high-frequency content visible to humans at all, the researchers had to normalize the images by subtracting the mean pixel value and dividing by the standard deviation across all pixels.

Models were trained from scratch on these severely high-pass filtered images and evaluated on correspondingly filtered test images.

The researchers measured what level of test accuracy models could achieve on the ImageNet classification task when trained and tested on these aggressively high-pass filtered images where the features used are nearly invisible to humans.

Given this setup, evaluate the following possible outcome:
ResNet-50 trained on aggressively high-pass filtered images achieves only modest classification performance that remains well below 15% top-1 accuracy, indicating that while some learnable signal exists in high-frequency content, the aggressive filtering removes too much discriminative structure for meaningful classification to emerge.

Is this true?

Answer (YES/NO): NO